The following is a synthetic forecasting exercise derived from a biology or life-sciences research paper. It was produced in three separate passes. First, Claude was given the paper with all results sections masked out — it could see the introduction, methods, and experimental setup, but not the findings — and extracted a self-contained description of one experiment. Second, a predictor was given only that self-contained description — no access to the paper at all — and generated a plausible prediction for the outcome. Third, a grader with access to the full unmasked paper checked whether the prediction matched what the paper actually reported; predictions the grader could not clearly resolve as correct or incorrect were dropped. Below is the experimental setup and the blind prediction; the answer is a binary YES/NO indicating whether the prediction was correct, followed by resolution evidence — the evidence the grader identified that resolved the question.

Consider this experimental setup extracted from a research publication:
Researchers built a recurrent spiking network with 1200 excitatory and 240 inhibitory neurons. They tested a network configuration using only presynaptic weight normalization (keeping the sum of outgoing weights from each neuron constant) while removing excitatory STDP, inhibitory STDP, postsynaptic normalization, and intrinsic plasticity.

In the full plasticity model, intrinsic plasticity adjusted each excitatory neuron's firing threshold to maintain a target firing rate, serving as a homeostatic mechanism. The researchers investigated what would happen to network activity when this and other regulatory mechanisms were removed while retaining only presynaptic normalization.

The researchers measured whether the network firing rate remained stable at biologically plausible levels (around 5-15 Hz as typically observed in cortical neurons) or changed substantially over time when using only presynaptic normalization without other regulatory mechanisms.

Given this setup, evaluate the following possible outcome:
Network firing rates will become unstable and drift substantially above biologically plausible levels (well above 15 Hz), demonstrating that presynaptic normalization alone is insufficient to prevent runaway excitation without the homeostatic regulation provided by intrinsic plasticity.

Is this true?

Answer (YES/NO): YES